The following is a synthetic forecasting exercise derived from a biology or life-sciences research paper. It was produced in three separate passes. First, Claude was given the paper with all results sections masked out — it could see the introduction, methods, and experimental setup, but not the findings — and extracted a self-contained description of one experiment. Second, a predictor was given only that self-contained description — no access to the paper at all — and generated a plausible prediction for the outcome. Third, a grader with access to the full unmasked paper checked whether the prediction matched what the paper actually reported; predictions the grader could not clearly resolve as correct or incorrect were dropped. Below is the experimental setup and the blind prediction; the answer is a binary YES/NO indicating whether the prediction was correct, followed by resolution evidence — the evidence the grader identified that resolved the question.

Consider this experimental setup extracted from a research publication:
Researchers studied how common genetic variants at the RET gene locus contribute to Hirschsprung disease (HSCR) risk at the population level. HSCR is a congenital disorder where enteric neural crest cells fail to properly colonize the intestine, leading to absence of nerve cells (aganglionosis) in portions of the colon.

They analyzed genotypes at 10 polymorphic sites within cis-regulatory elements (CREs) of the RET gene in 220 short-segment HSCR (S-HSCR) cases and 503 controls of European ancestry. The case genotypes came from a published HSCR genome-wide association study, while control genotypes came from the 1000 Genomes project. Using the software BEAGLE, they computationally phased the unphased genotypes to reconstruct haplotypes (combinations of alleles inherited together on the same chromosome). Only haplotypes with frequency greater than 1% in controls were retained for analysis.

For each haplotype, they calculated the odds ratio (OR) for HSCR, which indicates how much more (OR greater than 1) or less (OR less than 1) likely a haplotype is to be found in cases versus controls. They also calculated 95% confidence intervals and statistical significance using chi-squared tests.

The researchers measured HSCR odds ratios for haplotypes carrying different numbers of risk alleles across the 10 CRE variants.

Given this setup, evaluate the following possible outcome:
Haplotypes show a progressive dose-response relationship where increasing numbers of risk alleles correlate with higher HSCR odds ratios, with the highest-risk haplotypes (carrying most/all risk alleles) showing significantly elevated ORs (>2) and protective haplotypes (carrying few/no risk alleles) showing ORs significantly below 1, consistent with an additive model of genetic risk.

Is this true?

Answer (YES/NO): NO